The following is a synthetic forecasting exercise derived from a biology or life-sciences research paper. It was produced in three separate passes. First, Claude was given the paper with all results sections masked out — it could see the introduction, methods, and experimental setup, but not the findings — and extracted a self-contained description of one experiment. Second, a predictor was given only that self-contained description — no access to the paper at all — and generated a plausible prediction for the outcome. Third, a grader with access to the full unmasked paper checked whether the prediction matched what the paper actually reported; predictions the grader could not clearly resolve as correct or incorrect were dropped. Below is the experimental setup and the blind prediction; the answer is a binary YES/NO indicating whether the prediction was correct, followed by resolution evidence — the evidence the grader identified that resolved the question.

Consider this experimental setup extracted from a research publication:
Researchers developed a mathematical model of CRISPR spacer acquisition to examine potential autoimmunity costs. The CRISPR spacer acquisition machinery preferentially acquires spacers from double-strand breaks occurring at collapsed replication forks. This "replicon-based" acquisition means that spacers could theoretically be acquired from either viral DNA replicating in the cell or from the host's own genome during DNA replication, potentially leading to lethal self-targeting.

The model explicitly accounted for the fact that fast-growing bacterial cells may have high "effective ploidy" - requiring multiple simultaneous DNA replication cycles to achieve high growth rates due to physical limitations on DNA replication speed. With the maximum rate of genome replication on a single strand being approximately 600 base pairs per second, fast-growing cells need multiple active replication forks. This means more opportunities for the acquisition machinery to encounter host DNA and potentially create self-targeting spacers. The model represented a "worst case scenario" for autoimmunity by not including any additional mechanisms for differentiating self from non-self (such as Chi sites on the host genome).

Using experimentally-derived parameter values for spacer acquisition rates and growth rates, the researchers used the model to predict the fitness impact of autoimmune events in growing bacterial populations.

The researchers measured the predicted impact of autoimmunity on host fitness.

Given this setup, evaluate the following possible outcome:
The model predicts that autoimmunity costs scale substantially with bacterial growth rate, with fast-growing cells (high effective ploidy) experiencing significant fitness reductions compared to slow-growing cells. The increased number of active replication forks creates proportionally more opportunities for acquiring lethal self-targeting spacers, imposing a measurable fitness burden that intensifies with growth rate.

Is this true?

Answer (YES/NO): NO